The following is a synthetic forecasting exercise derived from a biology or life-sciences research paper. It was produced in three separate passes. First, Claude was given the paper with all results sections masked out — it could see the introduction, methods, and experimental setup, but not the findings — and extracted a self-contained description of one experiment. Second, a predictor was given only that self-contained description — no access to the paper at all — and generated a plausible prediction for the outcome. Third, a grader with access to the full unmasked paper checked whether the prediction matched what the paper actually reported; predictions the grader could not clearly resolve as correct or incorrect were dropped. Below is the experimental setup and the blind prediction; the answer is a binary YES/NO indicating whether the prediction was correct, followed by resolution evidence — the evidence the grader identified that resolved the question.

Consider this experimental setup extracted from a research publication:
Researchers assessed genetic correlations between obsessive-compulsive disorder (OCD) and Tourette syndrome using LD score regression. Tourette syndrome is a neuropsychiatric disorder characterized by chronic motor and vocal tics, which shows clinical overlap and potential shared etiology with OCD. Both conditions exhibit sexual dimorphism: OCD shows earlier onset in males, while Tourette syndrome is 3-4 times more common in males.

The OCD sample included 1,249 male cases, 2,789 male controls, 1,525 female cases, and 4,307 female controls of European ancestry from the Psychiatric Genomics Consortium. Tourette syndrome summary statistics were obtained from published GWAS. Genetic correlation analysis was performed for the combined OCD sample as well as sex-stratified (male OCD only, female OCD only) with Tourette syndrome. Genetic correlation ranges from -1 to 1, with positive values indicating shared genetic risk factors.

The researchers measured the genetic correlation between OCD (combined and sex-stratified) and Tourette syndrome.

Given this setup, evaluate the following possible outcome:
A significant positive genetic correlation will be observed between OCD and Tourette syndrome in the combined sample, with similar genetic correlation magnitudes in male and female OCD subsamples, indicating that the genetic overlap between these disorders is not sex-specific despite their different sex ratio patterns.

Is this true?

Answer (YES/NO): NO